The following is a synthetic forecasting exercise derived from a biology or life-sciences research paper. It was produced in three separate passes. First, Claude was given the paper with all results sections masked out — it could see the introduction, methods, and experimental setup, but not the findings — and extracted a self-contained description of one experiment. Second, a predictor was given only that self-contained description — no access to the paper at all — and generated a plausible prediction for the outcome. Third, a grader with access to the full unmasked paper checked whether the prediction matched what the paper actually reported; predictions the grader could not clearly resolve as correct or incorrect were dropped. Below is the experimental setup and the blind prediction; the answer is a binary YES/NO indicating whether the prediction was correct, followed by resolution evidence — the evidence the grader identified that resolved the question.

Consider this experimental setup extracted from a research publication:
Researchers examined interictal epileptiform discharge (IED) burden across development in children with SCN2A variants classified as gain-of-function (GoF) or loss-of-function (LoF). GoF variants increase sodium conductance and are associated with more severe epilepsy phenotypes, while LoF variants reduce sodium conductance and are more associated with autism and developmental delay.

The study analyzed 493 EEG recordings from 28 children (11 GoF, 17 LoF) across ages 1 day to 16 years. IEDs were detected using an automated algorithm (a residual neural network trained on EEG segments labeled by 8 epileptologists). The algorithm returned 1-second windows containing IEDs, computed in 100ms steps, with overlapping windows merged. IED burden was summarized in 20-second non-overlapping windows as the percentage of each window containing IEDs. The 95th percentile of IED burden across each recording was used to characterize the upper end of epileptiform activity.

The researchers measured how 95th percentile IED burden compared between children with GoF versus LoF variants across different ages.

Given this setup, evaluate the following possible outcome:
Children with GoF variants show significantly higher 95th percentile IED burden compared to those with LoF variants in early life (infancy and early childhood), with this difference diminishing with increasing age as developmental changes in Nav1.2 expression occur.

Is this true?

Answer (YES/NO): NO